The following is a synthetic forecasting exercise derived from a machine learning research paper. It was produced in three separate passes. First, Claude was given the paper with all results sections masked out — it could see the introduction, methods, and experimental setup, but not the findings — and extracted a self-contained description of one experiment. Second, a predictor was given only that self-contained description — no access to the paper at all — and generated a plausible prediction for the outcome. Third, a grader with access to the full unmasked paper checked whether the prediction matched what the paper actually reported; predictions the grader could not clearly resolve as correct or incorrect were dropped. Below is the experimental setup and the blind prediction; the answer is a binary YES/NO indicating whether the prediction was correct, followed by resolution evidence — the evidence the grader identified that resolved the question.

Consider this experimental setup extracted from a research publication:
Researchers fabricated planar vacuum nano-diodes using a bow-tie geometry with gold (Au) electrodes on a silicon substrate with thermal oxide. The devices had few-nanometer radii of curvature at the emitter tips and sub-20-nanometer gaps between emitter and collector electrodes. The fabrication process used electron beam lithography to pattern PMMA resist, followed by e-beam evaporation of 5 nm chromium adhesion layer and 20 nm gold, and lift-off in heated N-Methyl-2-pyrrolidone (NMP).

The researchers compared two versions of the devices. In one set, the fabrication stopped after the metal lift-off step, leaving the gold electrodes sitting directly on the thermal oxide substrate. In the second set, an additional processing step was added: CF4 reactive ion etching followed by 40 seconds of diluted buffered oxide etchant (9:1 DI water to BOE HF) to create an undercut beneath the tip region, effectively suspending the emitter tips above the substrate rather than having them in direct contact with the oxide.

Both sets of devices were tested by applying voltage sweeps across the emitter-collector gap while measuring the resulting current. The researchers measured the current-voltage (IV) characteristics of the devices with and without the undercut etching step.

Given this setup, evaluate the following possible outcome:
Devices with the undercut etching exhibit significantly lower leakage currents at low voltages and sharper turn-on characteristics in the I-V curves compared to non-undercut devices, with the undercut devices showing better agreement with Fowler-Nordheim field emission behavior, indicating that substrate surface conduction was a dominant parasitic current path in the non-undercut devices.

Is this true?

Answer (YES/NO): NO